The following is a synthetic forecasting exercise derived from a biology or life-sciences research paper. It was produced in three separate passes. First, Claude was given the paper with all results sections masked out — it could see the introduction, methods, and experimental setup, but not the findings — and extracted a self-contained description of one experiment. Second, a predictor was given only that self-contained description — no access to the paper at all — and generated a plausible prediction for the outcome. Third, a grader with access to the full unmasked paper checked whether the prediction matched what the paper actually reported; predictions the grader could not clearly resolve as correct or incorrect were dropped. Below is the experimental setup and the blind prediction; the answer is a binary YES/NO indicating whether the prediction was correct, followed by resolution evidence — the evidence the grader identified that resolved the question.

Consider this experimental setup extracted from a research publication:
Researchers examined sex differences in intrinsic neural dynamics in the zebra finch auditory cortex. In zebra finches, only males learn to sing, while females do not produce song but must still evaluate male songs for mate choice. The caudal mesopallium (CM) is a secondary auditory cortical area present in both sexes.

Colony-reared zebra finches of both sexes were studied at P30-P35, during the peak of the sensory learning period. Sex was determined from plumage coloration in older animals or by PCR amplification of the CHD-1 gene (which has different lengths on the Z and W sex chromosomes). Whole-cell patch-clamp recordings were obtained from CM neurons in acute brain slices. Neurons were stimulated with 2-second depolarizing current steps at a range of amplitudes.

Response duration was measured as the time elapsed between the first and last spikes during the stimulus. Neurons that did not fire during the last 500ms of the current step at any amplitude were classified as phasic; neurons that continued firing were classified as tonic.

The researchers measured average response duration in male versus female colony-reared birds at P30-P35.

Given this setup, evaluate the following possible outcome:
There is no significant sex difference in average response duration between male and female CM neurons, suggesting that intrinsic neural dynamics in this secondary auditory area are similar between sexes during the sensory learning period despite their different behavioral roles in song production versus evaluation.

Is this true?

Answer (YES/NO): NO